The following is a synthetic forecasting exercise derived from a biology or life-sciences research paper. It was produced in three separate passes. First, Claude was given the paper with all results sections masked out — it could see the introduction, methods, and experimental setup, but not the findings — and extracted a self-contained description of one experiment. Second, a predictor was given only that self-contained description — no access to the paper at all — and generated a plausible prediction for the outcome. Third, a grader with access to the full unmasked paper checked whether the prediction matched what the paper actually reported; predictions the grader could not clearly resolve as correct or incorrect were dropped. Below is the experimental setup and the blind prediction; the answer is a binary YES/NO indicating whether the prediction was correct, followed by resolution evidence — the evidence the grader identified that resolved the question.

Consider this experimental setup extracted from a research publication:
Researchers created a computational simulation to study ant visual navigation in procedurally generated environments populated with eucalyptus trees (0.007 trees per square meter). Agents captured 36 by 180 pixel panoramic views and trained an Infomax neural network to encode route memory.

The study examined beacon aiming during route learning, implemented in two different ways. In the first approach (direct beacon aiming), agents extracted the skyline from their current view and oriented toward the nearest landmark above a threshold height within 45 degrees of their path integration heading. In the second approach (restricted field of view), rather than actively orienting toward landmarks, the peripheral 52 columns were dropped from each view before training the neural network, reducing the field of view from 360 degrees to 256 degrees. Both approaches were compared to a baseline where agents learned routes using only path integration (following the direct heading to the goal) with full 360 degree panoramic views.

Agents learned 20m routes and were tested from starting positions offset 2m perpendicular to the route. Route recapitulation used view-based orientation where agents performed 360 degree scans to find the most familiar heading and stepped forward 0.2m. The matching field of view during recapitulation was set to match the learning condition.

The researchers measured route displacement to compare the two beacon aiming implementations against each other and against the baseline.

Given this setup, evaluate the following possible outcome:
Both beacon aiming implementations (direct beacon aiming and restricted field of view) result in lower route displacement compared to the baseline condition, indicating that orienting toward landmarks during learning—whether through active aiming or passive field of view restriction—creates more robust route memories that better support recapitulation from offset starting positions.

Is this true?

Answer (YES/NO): NO